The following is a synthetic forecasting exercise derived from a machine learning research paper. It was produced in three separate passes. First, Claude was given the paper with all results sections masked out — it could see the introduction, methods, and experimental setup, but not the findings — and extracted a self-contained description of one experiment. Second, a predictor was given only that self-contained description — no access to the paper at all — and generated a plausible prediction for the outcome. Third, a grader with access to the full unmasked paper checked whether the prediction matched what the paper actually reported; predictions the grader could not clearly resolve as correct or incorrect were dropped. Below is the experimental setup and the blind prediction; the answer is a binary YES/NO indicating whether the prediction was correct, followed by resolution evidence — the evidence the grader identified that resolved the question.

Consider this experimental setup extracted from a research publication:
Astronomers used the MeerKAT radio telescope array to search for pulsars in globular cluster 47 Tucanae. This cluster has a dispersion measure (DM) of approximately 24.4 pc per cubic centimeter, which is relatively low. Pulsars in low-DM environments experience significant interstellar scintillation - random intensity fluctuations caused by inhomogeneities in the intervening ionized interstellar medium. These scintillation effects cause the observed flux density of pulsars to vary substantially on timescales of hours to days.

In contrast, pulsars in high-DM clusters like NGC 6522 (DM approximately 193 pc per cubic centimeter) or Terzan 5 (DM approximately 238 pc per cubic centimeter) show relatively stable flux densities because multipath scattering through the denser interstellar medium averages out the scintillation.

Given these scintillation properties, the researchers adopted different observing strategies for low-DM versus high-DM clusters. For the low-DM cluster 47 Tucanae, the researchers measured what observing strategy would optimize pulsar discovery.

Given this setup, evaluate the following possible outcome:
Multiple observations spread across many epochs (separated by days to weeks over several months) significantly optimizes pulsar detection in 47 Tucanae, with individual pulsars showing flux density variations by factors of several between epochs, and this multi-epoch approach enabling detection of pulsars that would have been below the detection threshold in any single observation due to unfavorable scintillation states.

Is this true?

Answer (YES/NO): YES